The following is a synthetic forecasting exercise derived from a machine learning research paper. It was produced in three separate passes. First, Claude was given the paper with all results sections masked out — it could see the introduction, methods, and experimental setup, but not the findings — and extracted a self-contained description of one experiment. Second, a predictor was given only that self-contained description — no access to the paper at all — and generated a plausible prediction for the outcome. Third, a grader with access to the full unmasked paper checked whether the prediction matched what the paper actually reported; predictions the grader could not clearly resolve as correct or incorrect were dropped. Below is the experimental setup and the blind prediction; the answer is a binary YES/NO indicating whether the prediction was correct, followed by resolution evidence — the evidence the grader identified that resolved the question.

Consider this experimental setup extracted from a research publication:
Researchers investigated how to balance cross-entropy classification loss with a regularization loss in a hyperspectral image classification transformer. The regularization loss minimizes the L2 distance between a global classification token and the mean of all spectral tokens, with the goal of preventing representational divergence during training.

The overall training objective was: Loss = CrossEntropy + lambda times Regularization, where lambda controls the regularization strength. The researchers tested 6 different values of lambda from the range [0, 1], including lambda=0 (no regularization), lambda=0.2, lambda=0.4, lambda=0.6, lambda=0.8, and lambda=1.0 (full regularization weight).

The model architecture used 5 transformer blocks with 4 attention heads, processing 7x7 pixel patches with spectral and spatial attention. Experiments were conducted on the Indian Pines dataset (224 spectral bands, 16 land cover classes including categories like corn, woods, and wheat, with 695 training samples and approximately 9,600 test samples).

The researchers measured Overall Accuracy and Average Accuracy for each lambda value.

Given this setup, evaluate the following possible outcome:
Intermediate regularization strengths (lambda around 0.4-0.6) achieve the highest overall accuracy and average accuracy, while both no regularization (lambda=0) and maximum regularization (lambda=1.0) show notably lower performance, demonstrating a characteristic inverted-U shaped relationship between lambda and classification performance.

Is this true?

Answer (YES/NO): NO